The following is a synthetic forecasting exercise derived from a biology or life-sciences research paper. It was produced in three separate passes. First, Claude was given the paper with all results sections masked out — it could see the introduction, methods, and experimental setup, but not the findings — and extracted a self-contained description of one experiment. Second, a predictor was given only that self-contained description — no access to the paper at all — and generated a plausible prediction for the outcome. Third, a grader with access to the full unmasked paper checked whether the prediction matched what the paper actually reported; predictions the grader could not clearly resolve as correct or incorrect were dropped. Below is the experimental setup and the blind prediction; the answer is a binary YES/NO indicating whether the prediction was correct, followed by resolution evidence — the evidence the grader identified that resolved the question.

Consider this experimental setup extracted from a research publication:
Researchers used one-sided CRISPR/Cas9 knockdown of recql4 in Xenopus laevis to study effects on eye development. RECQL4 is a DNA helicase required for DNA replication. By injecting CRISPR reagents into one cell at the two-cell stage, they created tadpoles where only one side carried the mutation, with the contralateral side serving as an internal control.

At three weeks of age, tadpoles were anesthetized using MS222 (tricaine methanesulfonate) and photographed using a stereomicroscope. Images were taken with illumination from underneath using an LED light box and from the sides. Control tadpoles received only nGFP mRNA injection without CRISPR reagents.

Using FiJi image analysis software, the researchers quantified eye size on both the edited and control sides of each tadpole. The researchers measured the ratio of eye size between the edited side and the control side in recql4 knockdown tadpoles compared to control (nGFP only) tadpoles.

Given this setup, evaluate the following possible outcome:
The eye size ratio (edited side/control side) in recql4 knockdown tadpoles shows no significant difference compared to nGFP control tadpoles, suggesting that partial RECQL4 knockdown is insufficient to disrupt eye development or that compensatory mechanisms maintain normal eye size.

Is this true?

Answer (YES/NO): NO